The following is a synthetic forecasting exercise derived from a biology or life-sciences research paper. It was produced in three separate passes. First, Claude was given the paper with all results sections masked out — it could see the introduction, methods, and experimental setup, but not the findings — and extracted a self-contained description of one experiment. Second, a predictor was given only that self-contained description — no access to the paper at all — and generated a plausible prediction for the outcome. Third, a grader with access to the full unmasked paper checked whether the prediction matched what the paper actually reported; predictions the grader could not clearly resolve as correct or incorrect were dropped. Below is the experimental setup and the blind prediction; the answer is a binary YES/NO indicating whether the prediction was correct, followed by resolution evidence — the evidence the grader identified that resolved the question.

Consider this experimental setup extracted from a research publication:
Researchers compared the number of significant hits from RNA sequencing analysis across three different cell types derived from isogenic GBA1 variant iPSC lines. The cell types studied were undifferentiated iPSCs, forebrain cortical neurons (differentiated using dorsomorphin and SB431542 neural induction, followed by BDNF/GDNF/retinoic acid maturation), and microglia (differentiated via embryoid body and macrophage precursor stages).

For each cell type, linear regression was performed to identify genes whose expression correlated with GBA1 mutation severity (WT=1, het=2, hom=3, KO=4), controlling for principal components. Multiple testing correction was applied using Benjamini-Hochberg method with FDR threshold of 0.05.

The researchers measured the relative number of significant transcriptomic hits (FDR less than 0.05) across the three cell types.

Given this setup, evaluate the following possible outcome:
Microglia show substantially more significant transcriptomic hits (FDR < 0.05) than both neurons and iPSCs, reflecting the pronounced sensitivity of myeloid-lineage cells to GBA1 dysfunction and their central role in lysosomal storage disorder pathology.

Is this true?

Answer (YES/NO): YES